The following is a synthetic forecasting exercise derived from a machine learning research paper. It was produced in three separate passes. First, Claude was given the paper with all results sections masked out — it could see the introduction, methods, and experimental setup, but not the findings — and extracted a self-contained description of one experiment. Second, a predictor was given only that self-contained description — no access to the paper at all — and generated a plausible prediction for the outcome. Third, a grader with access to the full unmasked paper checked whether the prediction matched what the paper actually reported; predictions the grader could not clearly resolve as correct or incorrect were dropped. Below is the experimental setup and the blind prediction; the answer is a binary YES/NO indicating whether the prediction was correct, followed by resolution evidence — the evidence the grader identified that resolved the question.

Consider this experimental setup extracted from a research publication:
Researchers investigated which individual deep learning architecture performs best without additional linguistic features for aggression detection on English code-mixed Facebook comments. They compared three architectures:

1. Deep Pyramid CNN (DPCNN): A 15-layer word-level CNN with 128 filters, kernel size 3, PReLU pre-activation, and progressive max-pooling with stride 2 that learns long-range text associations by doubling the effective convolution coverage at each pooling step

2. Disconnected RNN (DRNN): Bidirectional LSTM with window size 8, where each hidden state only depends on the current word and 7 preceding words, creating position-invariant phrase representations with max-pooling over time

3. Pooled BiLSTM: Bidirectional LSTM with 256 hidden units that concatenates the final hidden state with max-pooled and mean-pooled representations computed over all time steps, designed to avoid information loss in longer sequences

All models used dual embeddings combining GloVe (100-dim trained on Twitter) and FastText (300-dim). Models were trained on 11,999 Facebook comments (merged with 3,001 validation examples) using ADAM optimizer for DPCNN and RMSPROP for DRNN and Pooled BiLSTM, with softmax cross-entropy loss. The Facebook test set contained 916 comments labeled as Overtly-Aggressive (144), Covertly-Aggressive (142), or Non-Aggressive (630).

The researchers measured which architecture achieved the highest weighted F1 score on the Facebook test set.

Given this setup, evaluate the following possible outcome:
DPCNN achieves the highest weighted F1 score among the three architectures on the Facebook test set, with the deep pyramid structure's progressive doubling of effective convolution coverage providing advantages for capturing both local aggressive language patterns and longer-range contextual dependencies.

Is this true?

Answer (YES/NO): NO